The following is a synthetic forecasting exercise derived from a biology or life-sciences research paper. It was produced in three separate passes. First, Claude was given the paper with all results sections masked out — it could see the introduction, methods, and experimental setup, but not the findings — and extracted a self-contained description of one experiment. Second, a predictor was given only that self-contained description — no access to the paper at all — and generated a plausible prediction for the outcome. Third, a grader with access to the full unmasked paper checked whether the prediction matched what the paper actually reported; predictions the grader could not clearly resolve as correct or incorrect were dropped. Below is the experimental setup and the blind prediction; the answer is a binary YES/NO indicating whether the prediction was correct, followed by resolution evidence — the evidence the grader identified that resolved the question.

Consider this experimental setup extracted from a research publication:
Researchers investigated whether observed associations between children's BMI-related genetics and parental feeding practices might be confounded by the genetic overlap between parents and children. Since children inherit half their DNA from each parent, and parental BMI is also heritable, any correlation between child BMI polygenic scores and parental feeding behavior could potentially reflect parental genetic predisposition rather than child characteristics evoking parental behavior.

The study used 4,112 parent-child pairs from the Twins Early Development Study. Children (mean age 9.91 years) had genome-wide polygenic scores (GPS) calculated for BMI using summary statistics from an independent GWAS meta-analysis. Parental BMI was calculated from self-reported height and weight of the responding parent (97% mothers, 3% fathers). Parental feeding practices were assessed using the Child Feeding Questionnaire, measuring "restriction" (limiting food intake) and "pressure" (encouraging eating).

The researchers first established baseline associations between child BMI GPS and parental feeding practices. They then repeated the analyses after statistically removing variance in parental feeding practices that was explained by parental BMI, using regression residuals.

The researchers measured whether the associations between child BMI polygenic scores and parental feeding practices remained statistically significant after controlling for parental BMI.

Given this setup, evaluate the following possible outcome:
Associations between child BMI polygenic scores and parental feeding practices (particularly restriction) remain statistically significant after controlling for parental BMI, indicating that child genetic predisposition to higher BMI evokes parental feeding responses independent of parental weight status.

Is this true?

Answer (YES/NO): YES